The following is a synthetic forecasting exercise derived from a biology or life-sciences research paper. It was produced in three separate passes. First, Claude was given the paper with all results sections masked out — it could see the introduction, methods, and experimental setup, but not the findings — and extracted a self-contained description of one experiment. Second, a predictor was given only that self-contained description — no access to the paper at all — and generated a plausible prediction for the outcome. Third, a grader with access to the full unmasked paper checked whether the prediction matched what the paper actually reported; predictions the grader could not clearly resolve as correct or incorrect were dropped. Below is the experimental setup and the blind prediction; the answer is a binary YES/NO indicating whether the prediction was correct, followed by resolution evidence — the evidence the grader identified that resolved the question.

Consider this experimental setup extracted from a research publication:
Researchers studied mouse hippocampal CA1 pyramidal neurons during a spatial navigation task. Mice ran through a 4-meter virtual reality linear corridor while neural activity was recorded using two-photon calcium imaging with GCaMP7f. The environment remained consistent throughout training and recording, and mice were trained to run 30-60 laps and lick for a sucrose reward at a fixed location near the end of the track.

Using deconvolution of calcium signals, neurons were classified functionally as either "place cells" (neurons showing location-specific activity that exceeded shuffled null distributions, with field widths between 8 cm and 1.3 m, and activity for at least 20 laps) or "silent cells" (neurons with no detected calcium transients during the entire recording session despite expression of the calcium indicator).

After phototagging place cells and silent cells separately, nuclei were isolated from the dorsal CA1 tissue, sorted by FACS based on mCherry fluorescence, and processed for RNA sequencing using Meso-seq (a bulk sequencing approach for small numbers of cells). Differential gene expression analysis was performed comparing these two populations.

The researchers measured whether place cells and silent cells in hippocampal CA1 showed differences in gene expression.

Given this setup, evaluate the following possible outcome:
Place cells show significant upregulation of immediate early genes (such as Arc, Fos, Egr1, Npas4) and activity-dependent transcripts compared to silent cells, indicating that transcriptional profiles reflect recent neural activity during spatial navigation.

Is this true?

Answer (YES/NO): NO